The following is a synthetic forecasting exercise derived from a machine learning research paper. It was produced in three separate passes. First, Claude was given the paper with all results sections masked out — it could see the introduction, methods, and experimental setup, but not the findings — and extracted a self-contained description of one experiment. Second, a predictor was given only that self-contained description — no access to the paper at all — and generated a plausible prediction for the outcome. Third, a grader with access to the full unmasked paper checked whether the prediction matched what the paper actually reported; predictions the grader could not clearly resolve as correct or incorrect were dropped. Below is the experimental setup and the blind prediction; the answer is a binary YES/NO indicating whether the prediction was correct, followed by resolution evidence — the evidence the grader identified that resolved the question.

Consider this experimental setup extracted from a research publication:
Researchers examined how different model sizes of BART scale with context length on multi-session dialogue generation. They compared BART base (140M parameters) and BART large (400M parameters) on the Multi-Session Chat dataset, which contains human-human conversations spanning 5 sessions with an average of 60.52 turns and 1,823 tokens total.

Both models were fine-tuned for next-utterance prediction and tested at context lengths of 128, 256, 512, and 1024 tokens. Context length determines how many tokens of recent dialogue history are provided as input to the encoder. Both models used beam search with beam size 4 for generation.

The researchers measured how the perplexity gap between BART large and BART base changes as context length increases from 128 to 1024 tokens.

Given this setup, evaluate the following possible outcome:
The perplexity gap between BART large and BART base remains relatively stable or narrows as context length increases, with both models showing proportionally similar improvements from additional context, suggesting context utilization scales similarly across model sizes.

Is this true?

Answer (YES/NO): YES